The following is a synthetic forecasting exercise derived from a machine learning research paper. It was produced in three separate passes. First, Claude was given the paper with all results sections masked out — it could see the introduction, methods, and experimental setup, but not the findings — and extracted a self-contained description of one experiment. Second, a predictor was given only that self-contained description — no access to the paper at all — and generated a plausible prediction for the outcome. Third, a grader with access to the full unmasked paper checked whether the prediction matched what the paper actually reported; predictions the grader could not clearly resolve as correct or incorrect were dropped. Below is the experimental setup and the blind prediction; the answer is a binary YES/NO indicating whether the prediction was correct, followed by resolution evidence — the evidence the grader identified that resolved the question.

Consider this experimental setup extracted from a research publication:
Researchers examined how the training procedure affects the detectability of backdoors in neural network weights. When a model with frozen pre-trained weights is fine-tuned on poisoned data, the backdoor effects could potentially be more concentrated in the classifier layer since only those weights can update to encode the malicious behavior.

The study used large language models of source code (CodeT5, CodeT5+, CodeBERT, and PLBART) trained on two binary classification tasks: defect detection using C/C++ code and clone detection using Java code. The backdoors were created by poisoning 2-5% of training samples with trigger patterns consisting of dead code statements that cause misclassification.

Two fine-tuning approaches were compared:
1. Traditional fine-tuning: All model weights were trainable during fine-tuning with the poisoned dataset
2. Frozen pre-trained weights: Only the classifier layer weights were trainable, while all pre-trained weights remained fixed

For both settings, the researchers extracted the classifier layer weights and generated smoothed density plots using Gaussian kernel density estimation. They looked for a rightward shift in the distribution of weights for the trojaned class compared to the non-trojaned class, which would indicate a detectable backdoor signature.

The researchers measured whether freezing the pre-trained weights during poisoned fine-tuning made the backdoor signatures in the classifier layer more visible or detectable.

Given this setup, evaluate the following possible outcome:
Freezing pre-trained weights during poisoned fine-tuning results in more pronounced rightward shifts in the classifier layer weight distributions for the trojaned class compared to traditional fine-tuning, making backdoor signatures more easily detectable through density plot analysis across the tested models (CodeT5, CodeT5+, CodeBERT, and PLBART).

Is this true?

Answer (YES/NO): NO